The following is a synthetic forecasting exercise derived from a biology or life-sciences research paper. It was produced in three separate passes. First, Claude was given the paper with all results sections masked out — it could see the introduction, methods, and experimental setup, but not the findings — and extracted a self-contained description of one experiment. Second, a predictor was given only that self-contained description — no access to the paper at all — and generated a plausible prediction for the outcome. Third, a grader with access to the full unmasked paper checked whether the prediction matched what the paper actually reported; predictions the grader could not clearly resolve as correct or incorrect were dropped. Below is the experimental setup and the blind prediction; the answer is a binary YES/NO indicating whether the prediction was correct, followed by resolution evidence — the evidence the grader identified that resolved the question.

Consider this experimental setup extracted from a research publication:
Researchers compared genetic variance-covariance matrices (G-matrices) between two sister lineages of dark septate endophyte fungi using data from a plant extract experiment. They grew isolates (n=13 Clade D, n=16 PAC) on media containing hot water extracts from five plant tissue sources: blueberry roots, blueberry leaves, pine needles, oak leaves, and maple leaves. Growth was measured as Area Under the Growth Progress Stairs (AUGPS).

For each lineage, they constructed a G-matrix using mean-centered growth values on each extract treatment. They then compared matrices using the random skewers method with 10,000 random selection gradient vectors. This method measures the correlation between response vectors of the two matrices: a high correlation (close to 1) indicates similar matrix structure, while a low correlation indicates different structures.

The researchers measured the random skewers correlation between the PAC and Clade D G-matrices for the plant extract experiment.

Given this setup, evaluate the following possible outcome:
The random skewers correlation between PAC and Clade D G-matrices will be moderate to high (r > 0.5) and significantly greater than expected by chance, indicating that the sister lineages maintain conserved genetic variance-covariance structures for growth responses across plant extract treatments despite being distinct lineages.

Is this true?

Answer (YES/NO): YES